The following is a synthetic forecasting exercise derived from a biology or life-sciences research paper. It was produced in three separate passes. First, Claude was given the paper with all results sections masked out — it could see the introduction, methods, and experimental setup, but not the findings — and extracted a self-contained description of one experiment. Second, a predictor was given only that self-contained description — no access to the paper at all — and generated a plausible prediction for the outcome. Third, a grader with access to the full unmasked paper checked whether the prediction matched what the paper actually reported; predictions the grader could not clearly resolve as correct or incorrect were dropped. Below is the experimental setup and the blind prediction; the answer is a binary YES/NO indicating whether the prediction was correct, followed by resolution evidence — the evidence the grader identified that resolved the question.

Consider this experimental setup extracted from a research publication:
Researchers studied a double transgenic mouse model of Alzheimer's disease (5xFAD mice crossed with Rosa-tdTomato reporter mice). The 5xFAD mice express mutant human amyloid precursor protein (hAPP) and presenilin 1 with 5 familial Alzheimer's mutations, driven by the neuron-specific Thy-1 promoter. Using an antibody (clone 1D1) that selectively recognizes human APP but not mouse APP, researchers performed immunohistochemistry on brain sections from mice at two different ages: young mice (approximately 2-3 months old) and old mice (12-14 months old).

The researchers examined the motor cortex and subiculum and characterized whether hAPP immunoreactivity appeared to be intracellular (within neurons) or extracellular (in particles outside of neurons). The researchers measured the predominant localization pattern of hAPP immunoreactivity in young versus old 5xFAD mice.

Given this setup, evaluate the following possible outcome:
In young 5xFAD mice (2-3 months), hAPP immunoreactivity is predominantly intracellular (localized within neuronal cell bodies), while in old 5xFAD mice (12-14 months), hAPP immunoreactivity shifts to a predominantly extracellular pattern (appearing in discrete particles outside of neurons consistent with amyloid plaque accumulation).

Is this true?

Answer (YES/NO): YES